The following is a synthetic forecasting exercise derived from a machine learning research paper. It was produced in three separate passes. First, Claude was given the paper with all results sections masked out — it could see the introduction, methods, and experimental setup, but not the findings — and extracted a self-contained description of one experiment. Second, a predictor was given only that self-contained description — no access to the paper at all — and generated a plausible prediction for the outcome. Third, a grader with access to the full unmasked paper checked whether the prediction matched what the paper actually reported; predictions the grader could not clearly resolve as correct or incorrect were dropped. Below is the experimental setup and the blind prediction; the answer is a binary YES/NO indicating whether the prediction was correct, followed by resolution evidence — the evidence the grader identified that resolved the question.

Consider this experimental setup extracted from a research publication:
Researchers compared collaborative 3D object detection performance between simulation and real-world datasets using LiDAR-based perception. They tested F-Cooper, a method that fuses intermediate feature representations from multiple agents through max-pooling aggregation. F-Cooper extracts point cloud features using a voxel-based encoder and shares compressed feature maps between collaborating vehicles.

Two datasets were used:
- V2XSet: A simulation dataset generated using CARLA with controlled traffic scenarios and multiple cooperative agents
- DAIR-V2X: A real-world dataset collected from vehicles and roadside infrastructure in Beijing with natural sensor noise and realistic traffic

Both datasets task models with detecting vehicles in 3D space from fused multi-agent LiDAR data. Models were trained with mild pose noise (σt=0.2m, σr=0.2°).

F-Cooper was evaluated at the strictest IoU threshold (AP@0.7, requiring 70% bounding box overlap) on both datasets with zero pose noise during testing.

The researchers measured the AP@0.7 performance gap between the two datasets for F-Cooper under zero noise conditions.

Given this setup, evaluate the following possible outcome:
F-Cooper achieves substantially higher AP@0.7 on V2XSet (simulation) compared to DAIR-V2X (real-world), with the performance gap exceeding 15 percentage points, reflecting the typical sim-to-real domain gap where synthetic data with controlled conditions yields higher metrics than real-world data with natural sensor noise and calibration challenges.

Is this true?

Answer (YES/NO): NO